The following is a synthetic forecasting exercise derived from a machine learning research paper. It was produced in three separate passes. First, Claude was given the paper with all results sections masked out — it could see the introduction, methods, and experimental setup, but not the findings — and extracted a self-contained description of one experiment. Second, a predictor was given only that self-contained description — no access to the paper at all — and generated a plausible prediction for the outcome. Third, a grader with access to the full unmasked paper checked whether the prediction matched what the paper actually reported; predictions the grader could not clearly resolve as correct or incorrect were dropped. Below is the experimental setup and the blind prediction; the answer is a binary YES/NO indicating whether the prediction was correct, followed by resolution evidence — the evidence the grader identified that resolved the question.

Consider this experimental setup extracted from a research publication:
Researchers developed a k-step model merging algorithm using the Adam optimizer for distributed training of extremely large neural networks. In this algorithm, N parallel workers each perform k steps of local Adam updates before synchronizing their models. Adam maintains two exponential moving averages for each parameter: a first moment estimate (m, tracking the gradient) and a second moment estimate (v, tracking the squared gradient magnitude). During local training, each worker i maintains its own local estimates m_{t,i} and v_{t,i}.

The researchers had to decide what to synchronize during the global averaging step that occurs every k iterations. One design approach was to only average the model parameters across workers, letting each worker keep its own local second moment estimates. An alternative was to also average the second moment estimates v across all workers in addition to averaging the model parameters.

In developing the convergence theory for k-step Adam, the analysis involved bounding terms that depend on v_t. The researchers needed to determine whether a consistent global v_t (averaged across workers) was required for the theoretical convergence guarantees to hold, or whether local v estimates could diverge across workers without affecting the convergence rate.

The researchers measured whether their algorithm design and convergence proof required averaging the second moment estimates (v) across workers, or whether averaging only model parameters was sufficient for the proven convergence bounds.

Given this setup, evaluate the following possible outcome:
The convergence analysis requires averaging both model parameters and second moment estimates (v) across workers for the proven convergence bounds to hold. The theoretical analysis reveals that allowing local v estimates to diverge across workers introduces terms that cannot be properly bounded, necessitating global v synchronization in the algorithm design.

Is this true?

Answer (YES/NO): YES